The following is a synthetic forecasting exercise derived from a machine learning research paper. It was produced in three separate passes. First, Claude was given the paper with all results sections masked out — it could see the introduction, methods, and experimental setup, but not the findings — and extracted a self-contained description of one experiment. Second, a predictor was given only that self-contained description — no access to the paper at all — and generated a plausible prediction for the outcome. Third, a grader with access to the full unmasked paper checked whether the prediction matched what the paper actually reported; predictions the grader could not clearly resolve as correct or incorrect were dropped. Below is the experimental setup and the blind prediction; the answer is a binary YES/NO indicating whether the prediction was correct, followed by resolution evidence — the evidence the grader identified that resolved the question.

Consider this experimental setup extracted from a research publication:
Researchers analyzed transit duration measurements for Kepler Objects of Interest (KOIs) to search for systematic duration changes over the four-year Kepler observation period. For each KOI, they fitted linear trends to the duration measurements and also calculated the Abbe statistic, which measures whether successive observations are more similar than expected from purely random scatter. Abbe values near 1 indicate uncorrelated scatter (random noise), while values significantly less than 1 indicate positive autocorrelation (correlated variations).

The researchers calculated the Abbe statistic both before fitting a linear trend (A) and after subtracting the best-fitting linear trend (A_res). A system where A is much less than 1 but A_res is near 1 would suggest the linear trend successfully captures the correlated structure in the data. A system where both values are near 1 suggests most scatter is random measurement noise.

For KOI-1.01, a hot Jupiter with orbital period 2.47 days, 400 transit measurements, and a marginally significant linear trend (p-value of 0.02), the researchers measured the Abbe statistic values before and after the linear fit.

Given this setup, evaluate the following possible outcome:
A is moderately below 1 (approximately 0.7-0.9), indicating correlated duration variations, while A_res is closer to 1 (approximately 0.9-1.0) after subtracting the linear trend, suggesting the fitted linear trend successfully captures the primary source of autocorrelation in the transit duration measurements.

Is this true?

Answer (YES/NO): NO